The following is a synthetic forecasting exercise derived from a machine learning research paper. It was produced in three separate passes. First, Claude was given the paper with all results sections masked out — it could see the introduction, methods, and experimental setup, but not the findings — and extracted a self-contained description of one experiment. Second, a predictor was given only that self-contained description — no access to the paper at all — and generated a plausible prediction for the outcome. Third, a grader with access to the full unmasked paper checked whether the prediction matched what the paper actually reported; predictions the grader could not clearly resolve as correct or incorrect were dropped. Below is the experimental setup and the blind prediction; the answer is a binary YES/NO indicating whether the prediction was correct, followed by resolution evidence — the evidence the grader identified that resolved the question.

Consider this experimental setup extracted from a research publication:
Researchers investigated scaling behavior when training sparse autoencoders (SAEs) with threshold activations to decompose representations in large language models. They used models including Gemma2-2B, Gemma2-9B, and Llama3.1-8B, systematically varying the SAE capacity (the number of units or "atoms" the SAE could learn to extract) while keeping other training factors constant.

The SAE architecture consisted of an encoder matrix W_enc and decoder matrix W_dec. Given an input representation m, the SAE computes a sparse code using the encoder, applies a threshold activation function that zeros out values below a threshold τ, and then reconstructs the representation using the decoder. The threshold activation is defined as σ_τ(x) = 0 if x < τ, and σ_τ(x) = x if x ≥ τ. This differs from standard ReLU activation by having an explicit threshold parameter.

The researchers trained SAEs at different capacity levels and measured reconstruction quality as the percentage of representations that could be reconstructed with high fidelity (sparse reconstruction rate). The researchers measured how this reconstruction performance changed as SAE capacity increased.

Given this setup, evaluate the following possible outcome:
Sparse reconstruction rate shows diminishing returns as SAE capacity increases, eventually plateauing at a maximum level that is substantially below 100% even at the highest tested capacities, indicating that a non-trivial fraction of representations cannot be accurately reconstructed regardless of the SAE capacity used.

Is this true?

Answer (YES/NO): NO